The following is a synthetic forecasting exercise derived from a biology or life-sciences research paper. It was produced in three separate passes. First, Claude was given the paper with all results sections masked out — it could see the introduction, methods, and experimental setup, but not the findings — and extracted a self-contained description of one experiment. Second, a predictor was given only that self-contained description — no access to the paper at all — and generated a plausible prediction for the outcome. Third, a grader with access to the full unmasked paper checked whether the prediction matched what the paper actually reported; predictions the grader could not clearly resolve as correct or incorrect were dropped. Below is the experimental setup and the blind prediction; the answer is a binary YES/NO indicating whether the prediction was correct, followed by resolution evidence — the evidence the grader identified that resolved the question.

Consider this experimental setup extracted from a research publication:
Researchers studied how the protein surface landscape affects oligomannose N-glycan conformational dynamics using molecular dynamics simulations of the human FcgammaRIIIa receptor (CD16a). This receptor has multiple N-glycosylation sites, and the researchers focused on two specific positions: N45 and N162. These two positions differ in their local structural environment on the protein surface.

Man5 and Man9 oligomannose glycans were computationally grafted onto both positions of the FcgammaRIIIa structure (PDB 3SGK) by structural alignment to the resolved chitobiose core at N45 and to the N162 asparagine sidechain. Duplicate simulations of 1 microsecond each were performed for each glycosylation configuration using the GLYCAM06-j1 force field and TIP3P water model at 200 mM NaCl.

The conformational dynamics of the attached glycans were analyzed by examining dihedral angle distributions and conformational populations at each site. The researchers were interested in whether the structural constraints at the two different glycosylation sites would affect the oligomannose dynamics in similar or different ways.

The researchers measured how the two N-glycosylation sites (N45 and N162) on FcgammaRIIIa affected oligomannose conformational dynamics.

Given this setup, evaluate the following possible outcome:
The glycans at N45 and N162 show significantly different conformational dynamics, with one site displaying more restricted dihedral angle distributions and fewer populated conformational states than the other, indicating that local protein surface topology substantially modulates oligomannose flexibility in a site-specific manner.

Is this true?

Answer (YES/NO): YES